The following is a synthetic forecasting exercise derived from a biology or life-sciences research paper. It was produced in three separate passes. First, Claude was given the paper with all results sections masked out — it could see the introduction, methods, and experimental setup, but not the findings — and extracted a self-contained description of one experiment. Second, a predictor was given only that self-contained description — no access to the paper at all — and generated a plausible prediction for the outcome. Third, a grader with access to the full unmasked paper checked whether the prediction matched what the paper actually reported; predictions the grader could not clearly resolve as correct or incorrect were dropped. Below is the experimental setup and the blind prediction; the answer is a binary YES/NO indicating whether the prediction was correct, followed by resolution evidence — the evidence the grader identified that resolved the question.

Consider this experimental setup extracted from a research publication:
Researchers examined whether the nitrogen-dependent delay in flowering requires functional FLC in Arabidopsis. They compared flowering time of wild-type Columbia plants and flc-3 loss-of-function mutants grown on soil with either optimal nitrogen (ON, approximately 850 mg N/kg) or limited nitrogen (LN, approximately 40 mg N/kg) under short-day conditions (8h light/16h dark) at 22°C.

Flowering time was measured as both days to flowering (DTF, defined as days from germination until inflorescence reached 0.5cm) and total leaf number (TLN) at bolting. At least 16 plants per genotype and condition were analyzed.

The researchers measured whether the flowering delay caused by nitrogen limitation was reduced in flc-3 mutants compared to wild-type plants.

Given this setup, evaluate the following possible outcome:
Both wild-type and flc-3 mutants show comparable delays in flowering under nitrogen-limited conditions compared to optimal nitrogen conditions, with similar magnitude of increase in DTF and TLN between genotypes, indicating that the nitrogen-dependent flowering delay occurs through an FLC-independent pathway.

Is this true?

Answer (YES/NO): NO